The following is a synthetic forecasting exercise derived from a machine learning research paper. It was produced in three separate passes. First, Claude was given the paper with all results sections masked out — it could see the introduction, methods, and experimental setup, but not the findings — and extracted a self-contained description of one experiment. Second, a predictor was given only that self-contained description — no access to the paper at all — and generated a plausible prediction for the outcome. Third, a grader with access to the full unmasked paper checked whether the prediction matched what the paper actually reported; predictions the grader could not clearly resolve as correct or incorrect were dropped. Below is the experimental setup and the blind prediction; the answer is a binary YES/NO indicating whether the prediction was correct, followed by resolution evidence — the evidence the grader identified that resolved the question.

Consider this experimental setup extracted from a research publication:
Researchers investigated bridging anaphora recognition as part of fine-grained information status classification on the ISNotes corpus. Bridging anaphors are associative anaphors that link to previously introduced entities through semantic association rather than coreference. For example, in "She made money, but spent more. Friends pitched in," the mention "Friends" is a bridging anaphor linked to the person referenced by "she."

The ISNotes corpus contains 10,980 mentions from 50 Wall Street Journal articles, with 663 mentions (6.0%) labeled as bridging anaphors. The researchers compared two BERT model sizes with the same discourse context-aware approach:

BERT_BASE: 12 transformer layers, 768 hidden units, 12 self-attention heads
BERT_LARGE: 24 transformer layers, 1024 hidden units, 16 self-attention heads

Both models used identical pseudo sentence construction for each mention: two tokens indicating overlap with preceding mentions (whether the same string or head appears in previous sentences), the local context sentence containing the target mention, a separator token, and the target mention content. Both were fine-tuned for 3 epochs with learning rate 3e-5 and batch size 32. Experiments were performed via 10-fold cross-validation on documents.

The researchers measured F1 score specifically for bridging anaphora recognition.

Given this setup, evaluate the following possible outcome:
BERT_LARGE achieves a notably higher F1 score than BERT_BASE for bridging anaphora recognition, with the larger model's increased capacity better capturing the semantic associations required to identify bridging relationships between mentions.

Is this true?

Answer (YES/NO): YES